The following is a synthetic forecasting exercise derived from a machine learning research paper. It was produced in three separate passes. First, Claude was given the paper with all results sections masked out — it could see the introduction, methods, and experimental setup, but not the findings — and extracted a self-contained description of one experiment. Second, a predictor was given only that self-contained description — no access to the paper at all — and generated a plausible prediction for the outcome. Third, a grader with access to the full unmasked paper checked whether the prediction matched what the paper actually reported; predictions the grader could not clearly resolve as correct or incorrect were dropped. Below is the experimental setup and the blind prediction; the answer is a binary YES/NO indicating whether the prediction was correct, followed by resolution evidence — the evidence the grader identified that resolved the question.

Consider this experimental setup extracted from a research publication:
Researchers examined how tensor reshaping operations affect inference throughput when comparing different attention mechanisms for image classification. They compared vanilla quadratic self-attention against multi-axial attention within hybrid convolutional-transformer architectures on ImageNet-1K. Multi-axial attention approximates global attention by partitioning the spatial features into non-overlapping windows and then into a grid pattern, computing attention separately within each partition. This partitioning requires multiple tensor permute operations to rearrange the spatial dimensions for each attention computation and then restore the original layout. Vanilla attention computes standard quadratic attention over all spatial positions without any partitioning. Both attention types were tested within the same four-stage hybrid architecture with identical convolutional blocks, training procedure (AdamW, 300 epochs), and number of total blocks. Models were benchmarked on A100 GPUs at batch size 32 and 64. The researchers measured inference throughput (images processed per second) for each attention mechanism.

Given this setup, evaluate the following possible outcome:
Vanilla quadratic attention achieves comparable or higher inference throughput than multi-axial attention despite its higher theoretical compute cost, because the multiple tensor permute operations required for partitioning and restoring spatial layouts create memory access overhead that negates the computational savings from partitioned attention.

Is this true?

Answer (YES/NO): YES